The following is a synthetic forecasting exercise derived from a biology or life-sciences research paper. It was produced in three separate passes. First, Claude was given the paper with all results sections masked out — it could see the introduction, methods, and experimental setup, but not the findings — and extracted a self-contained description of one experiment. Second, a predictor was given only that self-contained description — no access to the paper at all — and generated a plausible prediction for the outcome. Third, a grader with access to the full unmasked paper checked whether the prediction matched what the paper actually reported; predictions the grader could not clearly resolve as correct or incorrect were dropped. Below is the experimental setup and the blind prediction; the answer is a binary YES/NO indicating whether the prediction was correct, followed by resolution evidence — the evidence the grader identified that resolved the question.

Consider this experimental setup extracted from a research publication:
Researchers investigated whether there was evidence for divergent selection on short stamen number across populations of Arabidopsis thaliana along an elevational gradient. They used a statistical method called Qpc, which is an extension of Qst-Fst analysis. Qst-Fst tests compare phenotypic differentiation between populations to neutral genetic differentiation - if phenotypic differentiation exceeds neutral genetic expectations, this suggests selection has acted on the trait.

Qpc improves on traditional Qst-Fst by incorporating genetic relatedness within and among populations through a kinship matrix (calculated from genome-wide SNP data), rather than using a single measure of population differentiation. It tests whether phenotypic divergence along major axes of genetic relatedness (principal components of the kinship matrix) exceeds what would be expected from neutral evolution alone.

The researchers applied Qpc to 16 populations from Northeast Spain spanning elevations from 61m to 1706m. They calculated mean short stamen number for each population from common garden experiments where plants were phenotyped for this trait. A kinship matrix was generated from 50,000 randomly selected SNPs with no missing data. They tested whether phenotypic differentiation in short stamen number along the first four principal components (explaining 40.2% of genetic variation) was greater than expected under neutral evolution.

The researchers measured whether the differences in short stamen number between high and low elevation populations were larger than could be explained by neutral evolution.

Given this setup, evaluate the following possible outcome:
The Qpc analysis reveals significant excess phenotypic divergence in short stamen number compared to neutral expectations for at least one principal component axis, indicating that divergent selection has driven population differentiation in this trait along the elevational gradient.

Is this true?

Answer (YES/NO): NO